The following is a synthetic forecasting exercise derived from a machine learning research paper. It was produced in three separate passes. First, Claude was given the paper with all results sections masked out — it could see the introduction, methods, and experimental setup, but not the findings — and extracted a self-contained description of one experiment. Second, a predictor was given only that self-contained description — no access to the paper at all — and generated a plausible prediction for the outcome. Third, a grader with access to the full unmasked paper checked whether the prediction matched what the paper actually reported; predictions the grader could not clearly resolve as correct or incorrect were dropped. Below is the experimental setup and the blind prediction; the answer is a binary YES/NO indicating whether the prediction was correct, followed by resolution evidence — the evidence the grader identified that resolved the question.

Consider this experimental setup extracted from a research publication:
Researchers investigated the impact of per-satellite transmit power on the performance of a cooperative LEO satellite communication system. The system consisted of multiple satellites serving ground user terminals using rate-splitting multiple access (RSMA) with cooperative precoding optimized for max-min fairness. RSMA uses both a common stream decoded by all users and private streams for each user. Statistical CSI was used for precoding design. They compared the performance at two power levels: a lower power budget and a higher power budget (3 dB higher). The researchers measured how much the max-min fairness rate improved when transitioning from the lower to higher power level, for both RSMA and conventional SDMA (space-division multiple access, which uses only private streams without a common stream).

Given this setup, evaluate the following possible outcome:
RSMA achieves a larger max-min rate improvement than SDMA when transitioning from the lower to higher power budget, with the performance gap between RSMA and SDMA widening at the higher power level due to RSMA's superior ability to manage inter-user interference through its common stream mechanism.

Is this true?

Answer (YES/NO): YES